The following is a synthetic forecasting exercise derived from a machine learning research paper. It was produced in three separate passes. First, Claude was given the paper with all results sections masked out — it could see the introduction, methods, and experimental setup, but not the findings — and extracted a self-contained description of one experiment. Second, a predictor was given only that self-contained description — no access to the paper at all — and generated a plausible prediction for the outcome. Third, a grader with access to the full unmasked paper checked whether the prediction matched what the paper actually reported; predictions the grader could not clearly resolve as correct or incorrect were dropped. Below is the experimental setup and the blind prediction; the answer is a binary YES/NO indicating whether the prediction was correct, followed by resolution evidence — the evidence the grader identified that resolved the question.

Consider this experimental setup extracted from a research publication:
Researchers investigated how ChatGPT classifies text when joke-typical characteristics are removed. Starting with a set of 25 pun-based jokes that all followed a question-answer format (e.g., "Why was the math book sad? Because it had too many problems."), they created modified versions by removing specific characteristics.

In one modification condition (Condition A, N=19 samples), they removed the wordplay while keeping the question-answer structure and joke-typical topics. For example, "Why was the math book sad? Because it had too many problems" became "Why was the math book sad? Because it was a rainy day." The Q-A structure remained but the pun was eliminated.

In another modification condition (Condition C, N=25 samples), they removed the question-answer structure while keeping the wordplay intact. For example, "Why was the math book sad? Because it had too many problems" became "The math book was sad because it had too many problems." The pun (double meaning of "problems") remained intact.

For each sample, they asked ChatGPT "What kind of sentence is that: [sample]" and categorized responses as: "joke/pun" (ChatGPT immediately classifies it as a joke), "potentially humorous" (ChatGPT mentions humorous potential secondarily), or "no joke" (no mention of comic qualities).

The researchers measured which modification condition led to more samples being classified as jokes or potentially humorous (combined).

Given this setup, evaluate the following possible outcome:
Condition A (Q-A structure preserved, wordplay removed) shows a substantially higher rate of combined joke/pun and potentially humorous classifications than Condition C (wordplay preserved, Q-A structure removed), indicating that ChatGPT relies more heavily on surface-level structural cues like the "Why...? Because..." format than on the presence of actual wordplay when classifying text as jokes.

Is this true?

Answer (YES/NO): NO